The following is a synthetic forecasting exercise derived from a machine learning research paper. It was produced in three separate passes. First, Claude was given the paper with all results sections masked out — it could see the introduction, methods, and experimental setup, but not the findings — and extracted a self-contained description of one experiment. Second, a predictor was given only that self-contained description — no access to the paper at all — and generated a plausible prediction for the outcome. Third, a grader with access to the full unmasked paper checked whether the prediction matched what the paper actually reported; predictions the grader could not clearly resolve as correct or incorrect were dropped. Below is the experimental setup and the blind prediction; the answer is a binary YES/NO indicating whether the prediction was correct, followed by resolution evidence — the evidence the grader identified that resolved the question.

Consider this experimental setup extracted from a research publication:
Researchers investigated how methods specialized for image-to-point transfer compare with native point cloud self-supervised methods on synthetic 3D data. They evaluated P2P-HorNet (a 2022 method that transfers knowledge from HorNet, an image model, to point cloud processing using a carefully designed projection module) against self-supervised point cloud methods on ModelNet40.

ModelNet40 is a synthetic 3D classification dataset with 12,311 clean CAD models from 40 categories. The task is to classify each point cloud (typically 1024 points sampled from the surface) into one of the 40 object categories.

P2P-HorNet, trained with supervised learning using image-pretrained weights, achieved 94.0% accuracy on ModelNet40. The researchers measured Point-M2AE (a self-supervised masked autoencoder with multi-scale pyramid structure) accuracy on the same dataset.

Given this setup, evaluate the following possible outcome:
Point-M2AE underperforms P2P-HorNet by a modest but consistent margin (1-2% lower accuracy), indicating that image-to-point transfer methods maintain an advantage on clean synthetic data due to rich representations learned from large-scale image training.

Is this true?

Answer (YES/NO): NO